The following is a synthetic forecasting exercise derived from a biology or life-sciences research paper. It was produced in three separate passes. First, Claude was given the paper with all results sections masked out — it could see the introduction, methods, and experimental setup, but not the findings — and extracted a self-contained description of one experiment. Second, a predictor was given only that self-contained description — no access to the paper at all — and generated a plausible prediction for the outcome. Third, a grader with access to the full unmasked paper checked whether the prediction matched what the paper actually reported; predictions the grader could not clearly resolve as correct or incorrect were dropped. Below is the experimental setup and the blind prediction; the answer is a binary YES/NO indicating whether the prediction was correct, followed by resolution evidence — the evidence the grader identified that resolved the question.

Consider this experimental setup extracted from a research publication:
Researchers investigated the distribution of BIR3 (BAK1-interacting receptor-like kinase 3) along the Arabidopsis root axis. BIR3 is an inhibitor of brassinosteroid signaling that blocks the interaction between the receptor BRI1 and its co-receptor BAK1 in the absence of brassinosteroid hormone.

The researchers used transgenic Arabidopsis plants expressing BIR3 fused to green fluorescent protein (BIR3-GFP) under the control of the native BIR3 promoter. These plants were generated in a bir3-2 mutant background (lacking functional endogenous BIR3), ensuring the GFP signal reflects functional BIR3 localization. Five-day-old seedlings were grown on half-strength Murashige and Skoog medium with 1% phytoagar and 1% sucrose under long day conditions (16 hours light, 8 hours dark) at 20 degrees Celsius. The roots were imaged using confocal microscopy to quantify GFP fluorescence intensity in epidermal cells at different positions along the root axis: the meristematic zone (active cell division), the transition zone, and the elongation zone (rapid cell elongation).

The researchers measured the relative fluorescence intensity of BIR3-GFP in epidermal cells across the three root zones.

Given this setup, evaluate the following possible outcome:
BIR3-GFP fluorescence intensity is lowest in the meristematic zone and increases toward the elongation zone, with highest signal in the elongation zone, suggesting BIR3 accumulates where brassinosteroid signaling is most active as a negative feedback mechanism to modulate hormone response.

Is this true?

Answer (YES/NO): NO